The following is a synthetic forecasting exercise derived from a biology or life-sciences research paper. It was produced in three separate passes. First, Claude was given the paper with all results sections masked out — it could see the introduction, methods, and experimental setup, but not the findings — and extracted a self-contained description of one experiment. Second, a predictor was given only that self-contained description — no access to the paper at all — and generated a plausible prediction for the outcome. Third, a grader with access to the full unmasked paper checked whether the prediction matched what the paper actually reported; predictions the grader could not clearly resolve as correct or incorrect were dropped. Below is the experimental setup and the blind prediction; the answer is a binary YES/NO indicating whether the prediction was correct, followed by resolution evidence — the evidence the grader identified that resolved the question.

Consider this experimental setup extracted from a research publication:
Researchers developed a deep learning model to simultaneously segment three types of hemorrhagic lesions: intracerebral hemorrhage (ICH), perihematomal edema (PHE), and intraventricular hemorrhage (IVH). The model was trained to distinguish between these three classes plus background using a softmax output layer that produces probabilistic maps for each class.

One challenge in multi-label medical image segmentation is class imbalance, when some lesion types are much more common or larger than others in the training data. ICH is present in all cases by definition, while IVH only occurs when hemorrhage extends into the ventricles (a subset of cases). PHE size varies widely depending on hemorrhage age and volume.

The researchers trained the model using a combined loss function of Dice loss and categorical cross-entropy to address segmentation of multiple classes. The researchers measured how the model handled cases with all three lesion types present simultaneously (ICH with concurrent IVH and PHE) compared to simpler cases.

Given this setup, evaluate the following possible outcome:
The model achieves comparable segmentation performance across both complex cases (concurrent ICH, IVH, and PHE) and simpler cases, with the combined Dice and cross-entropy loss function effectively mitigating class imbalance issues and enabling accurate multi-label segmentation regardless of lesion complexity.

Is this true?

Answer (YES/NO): YES